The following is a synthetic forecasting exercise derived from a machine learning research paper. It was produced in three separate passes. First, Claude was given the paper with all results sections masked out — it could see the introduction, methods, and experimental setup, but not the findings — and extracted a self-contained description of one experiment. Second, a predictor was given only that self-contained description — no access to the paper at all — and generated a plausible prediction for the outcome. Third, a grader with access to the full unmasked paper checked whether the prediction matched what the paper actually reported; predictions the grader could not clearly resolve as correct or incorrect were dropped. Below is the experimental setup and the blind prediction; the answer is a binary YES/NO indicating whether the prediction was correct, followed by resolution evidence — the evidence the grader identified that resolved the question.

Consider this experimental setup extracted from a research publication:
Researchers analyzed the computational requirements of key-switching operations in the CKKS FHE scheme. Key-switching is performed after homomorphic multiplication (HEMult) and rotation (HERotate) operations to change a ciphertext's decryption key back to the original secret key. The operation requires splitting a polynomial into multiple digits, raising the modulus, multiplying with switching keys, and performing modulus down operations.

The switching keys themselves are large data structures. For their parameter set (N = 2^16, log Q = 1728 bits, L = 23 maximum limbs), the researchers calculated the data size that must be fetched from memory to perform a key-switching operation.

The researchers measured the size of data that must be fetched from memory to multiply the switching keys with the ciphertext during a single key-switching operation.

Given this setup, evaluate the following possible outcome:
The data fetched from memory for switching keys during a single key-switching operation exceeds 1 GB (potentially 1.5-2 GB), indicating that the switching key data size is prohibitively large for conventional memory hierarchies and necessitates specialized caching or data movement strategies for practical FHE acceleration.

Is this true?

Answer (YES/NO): NO